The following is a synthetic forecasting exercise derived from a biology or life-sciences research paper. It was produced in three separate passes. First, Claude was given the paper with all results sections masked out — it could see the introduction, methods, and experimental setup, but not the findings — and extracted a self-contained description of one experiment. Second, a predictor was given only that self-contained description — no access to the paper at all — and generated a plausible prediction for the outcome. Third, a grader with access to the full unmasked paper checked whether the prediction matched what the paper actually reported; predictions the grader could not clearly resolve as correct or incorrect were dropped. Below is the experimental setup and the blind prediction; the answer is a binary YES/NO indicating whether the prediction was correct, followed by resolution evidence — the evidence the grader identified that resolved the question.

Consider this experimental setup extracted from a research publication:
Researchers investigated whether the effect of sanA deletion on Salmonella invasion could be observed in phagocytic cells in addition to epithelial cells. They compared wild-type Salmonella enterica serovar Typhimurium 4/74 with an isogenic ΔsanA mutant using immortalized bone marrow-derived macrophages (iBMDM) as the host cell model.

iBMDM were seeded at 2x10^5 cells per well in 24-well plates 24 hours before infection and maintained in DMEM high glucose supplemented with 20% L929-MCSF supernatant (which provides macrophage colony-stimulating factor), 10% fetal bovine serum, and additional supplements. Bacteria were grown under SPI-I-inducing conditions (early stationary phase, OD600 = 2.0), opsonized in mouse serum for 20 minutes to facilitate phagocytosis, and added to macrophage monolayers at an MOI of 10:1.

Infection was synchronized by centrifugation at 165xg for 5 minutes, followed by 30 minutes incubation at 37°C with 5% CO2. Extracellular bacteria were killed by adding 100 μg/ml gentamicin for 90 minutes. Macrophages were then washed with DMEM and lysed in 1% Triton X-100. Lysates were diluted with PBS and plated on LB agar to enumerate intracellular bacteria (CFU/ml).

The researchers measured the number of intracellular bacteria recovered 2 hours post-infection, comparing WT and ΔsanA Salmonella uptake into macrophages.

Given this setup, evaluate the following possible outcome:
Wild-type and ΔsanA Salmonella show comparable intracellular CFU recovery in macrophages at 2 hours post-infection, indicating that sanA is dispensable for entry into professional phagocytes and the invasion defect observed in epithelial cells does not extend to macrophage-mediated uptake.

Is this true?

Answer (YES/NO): NO